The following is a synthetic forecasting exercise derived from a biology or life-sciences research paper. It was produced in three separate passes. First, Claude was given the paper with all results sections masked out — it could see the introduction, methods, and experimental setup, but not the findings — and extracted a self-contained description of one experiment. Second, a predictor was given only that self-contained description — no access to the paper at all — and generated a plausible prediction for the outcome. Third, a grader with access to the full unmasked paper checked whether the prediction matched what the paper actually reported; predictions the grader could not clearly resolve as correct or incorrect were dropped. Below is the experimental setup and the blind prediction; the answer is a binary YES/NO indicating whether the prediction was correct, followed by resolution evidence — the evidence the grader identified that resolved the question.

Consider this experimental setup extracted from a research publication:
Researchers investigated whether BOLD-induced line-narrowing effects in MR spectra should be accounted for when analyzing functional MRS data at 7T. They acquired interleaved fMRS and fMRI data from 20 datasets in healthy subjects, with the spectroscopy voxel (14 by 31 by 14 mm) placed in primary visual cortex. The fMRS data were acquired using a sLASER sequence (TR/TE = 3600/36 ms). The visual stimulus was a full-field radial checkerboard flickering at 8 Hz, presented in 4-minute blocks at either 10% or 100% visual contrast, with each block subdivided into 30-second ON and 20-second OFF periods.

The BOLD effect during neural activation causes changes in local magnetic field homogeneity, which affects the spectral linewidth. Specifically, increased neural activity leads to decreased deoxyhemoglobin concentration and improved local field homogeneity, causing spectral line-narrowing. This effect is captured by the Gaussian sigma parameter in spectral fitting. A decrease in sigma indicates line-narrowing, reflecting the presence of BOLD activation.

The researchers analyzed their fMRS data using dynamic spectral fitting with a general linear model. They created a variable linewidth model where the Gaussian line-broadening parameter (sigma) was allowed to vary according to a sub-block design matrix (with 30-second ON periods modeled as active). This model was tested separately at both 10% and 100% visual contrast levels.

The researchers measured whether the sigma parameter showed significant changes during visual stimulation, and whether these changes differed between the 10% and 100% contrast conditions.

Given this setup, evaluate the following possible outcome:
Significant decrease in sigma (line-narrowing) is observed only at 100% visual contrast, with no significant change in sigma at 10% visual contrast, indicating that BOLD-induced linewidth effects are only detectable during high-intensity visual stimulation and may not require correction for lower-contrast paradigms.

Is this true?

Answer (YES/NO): NO